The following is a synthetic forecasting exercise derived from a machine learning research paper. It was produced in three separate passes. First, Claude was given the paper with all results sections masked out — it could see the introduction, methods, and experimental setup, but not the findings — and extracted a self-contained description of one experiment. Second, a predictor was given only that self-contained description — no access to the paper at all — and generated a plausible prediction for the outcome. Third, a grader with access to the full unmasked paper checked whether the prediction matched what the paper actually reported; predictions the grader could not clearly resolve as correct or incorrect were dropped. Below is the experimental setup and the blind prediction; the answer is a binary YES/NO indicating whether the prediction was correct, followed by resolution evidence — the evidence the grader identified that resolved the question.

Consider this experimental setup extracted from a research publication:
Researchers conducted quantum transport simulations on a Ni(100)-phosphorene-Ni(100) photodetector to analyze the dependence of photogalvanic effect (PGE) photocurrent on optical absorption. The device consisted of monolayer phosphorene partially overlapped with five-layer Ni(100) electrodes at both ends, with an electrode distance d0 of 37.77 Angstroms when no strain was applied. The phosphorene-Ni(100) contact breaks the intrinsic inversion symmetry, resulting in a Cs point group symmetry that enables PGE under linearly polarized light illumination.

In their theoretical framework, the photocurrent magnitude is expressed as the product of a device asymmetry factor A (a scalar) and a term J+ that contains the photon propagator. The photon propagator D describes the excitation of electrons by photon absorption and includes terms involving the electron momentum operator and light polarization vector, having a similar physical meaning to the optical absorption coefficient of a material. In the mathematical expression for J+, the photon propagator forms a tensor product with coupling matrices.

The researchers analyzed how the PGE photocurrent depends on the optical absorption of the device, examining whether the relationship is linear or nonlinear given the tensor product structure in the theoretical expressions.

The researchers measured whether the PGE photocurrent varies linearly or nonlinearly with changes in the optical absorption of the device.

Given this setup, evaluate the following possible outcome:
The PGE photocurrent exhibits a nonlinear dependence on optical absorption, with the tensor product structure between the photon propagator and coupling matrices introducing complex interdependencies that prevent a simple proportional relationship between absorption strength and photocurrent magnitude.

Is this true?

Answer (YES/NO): YES